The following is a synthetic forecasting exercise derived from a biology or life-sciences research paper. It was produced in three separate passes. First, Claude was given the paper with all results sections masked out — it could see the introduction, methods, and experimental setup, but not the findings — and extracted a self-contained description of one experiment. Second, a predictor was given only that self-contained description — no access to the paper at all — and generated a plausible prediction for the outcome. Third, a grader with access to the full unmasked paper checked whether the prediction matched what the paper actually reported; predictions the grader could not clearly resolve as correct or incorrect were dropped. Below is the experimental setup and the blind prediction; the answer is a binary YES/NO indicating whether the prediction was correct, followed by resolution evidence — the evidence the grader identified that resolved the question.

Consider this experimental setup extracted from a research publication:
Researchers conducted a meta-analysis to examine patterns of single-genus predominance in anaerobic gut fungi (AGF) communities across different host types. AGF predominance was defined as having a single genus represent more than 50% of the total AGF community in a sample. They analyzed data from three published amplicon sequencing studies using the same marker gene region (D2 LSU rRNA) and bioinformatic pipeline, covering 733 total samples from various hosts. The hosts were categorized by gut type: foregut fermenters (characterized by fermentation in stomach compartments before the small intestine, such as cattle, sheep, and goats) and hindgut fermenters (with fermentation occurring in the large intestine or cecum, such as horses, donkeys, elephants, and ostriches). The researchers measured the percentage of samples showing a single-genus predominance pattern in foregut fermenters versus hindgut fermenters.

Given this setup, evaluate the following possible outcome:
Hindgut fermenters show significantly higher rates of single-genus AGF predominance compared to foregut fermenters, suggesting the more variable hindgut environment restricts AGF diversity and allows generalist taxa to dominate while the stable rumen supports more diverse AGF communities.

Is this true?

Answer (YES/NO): YES